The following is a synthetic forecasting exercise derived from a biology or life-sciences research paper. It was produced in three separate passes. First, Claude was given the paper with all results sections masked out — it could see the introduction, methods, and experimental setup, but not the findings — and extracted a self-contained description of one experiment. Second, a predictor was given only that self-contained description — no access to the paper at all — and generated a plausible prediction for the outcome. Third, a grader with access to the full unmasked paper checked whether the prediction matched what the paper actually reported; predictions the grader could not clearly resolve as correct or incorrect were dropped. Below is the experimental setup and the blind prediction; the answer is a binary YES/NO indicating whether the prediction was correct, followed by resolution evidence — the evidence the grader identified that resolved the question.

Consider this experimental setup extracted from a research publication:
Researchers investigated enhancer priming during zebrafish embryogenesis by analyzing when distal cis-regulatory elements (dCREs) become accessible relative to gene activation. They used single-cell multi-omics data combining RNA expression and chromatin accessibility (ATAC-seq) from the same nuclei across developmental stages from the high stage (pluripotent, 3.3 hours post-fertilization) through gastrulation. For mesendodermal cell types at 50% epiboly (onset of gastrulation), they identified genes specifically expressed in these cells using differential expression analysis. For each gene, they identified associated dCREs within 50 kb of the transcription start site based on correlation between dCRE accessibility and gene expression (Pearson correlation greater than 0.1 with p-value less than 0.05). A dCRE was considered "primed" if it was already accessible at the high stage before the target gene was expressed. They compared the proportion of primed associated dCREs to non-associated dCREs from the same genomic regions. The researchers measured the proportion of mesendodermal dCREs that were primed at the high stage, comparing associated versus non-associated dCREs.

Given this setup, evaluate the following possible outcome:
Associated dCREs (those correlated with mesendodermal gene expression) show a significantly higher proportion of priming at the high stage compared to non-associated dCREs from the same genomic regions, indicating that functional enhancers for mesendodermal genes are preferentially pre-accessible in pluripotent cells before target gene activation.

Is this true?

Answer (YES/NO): YES